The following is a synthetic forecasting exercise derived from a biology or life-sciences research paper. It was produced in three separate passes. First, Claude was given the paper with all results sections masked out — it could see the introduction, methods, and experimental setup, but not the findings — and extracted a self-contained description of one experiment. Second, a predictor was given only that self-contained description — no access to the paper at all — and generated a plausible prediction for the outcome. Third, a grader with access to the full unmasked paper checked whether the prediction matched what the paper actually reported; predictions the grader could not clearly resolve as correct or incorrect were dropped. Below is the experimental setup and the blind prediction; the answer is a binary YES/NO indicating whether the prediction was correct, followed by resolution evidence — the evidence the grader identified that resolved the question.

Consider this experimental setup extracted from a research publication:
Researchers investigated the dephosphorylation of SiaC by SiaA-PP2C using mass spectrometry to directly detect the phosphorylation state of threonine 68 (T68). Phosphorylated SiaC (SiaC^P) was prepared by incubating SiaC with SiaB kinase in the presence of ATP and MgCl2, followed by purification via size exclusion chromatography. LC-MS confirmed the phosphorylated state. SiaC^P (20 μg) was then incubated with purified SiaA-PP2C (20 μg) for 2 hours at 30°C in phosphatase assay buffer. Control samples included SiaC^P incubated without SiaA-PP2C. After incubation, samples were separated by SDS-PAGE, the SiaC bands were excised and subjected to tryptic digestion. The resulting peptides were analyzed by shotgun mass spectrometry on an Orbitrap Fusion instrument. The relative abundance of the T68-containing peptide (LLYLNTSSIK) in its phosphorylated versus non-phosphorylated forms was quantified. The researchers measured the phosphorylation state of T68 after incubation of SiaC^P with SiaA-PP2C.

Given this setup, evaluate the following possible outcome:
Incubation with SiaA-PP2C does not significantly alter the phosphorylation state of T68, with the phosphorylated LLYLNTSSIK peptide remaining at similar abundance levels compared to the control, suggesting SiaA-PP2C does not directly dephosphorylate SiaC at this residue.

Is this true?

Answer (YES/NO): NO